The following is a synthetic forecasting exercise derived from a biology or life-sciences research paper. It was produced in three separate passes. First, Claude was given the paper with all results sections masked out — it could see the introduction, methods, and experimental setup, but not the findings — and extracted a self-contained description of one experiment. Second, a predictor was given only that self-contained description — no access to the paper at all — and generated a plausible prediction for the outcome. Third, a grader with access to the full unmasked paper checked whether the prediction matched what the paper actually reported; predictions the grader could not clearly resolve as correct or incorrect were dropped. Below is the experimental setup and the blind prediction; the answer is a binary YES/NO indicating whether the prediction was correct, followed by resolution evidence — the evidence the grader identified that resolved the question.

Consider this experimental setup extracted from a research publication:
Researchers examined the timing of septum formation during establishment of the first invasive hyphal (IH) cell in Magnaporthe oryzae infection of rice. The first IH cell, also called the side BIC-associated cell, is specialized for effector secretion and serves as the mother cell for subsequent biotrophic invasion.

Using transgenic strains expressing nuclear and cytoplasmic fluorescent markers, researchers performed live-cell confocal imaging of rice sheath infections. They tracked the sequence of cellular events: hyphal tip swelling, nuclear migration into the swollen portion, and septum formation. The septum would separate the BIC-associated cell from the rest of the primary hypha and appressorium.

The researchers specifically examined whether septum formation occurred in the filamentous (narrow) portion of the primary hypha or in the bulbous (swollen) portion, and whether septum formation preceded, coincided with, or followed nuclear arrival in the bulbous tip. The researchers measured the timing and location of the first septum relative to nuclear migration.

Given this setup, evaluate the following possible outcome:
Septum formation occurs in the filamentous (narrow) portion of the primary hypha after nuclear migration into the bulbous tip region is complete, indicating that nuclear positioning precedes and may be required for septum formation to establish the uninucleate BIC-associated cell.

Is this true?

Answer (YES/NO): YES